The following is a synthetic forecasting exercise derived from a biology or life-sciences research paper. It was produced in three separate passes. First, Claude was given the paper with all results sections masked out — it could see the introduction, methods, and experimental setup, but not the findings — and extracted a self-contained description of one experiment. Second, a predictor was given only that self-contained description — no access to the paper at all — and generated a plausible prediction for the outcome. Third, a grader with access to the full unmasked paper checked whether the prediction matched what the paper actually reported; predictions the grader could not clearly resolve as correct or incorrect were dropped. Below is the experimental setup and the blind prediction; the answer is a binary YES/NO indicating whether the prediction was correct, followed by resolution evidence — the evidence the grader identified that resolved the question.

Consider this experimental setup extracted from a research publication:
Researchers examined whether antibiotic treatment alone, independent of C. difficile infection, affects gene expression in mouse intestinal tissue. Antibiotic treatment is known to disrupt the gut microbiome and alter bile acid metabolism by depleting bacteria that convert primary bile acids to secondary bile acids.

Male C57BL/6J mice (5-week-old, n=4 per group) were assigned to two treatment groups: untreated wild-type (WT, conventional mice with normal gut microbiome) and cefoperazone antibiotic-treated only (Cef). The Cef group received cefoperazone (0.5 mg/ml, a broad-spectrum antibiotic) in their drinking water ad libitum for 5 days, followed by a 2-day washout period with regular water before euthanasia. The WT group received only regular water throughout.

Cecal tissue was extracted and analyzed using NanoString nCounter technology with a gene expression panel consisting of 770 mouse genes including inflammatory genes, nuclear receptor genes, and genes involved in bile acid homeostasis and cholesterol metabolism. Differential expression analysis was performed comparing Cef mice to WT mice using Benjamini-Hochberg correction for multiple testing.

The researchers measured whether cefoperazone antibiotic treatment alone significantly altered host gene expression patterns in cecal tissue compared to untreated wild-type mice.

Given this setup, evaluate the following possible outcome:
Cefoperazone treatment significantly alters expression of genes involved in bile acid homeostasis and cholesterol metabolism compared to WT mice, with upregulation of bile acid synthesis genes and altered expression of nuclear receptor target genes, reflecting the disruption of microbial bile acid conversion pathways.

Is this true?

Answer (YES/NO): NO